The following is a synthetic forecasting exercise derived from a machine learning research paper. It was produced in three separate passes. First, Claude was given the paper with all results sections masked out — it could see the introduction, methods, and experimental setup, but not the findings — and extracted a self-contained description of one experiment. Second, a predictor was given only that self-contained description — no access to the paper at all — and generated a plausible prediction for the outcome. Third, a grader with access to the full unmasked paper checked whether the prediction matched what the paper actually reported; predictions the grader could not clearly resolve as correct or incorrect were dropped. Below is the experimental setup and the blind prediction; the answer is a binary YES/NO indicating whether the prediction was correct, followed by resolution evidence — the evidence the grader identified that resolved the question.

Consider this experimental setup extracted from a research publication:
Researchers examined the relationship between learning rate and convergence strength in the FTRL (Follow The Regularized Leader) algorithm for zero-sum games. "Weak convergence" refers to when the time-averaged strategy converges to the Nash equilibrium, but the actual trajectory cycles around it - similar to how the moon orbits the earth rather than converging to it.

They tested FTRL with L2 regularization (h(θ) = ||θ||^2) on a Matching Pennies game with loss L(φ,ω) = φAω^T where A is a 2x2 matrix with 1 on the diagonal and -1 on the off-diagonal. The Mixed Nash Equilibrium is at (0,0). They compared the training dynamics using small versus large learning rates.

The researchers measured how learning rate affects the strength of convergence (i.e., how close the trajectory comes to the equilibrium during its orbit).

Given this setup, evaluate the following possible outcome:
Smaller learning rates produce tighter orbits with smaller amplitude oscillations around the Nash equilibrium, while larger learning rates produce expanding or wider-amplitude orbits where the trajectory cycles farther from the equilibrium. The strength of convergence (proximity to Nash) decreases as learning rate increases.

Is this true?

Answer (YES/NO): YES